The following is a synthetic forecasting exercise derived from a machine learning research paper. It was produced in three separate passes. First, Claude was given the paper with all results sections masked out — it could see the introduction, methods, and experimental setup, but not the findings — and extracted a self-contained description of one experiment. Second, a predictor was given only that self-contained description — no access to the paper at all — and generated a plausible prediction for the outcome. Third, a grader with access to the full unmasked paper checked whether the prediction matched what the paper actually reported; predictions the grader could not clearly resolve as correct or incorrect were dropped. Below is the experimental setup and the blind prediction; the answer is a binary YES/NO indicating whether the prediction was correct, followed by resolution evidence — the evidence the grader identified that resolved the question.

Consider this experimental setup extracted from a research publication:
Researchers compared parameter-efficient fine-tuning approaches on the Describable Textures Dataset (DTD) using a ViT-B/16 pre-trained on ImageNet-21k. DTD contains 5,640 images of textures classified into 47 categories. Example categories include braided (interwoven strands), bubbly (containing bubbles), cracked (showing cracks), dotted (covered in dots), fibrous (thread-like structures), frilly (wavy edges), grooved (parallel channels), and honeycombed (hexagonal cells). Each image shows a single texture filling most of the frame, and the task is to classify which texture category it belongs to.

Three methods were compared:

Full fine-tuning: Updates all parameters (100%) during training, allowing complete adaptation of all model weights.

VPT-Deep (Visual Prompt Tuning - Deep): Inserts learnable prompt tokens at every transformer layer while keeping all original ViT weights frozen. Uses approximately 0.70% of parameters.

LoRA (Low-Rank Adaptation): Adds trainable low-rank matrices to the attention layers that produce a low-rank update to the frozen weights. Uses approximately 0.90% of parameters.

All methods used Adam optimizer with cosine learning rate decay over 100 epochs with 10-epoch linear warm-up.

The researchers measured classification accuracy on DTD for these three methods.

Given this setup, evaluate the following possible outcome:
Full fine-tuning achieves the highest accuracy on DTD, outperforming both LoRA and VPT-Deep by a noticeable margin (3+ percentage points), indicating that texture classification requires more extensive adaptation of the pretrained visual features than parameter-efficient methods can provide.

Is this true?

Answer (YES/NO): NO